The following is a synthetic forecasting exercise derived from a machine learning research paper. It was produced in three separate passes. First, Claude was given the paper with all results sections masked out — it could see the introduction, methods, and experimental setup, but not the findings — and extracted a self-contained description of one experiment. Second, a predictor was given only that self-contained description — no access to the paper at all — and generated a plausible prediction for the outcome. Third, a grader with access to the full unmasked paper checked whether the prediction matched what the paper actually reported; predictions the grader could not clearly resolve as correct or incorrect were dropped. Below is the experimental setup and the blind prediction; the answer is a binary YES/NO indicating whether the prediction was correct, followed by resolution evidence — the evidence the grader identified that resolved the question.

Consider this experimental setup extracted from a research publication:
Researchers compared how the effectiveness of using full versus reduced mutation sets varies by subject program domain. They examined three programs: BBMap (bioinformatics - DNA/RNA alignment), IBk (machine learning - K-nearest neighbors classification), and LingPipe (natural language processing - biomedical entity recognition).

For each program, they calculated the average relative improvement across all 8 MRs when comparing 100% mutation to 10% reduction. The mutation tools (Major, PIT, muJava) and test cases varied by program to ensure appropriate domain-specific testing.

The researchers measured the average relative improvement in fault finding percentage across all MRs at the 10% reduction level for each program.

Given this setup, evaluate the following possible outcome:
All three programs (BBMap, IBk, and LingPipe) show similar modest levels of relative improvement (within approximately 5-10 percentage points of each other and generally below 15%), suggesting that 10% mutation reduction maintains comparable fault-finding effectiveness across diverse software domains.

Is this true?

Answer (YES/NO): YES